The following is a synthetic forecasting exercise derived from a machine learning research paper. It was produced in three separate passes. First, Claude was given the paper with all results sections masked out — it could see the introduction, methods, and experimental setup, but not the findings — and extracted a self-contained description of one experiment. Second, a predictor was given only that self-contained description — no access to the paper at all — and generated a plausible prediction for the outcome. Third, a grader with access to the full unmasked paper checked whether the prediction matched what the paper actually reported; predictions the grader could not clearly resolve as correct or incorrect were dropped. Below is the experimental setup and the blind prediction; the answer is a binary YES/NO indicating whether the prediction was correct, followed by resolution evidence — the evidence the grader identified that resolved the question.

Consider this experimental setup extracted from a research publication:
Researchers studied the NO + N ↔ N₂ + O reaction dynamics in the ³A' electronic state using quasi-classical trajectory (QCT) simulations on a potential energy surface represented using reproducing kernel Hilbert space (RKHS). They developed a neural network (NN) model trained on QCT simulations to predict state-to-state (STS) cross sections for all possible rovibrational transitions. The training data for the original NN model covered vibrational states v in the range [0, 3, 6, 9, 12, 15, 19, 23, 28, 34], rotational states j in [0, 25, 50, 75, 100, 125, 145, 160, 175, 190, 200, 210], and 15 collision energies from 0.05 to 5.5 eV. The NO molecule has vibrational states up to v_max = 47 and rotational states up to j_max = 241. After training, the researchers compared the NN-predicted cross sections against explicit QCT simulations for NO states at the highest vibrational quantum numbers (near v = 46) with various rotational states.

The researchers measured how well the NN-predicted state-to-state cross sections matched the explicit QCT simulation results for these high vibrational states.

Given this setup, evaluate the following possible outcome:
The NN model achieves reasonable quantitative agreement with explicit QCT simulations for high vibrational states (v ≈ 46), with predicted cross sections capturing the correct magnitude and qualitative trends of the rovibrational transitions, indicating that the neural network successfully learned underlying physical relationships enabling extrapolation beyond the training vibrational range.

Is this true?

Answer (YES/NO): NO